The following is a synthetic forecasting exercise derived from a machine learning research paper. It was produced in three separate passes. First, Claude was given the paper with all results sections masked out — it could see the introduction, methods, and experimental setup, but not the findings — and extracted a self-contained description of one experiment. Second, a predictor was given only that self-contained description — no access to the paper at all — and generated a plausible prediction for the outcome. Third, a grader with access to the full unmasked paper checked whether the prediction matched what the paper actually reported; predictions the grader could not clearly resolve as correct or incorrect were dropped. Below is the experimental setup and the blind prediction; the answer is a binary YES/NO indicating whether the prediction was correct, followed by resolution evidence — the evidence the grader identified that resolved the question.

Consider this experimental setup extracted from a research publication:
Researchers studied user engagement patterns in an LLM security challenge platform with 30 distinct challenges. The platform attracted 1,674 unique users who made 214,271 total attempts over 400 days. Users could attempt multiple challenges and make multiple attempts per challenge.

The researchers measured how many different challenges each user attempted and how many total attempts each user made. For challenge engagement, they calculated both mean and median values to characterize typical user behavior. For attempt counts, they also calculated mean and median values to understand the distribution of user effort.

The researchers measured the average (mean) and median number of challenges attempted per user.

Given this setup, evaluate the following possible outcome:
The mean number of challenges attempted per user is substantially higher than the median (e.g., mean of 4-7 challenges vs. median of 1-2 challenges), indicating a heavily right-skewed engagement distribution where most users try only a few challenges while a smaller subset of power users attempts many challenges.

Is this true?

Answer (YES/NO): NO